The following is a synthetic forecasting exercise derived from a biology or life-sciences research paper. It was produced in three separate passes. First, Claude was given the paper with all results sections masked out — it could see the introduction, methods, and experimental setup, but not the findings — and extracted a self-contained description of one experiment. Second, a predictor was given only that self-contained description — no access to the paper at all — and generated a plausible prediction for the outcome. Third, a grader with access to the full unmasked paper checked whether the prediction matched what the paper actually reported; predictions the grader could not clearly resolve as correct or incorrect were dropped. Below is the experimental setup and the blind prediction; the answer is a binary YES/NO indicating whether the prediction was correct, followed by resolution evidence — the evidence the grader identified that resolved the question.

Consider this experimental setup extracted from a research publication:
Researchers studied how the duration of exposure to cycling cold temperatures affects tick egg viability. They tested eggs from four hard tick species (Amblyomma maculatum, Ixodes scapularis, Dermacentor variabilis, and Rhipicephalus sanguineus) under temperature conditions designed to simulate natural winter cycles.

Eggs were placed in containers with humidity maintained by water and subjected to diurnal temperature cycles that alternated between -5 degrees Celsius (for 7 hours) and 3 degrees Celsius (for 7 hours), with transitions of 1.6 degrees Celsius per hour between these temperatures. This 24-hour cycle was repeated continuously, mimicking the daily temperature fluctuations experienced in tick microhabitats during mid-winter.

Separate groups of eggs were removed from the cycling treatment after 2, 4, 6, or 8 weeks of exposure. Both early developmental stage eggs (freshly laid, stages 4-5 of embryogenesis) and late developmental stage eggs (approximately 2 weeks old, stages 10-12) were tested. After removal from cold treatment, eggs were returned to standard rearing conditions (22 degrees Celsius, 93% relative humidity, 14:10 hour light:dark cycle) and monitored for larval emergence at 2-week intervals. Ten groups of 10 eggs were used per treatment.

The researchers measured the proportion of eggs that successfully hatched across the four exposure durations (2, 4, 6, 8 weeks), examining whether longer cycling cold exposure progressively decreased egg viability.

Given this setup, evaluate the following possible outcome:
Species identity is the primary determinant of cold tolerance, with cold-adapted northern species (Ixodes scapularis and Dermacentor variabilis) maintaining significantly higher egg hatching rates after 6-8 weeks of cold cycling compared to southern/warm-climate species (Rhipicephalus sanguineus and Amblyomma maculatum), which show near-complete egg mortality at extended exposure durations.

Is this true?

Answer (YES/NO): NO